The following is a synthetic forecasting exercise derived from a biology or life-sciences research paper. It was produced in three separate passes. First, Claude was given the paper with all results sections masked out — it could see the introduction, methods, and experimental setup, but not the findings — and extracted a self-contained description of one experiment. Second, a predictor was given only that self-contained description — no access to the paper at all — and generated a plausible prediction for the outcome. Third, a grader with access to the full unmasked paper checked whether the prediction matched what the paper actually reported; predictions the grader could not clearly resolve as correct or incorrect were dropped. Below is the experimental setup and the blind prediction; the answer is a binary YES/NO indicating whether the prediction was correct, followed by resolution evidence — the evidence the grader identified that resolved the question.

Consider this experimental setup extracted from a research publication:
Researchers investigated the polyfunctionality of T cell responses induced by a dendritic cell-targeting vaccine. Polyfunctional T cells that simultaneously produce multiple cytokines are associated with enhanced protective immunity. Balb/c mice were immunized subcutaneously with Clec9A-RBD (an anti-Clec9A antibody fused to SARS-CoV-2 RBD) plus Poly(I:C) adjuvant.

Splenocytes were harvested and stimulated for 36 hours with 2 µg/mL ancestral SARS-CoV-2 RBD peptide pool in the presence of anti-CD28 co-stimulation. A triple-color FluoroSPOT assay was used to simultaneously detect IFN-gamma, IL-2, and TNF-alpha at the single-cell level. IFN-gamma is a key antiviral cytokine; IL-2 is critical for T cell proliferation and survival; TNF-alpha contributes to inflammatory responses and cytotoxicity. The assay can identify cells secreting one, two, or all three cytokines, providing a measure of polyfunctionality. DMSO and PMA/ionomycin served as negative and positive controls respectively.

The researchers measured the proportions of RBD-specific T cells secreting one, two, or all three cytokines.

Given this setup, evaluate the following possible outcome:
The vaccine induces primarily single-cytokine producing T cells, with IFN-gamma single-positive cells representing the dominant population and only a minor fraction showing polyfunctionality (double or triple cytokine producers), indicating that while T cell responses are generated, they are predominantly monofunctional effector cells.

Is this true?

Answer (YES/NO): NO